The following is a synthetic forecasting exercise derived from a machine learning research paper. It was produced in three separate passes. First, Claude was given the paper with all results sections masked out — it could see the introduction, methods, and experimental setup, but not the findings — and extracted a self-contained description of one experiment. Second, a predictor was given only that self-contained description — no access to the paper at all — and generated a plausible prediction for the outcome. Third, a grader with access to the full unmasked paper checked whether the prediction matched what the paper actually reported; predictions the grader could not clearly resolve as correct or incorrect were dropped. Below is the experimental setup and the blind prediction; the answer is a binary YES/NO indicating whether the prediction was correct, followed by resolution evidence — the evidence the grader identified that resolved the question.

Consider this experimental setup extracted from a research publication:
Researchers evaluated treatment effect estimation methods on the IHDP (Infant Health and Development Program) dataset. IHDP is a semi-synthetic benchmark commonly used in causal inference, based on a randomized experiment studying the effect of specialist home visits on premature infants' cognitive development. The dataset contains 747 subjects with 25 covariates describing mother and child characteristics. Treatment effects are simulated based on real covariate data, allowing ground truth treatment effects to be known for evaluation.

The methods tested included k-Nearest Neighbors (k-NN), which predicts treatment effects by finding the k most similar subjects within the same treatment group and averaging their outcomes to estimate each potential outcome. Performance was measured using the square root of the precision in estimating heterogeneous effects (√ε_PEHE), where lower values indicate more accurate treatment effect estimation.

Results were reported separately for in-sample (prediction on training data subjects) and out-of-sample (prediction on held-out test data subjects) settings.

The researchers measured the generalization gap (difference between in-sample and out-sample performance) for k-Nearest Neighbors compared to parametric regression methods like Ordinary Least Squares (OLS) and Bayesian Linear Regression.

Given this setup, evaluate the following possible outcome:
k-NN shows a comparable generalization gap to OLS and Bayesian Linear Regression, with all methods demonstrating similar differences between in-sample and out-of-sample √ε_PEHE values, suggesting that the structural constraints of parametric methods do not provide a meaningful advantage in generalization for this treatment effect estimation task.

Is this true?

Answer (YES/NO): NO